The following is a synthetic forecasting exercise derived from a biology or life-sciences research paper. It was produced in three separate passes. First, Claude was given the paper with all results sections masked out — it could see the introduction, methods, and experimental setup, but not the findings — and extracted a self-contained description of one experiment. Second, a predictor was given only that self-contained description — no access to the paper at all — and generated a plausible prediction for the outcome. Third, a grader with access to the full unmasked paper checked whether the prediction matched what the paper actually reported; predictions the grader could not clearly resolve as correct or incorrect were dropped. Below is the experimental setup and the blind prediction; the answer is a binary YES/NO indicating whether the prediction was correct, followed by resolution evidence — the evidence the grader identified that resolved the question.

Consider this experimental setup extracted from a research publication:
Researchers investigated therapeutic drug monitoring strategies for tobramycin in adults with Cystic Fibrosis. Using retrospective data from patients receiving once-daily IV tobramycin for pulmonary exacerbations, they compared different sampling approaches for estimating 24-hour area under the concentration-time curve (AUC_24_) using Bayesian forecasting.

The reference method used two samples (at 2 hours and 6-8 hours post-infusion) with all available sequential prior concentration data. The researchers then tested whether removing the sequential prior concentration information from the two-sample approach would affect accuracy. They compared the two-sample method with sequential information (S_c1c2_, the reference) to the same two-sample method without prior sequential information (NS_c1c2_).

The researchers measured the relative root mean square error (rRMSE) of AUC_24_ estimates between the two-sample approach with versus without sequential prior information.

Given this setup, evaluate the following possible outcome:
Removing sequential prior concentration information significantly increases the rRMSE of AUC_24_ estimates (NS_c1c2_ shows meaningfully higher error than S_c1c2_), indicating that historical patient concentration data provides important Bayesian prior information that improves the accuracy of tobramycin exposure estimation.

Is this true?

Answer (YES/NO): YES